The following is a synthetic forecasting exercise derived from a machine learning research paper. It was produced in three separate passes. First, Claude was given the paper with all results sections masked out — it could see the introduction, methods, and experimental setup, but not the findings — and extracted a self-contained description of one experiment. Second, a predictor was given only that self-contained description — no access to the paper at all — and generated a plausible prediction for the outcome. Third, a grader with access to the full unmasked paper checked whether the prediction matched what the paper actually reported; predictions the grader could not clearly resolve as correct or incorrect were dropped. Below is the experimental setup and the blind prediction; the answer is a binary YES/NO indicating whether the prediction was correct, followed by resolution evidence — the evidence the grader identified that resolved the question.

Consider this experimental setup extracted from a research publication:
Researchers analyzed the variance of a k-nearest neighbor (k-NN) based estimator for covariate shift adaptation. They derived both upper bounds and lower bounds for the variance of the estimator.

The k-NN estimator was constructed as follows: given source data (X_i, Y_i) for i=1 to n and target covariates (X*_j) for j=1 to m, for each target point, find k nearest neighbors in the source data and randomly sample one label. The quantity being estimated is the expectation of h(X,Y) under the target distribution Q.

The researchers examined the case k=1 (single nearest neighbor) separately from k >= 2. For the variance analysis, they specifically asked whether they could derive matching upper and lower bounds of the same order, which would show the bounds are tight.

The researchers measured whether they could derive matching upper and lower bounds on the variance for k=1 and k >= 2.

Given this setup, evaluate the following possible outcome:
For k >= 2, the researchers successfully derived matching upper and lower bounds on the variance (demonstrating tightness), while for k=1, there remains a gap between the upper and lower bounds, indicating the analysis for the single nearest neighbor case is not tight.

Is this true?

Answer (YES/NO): NO